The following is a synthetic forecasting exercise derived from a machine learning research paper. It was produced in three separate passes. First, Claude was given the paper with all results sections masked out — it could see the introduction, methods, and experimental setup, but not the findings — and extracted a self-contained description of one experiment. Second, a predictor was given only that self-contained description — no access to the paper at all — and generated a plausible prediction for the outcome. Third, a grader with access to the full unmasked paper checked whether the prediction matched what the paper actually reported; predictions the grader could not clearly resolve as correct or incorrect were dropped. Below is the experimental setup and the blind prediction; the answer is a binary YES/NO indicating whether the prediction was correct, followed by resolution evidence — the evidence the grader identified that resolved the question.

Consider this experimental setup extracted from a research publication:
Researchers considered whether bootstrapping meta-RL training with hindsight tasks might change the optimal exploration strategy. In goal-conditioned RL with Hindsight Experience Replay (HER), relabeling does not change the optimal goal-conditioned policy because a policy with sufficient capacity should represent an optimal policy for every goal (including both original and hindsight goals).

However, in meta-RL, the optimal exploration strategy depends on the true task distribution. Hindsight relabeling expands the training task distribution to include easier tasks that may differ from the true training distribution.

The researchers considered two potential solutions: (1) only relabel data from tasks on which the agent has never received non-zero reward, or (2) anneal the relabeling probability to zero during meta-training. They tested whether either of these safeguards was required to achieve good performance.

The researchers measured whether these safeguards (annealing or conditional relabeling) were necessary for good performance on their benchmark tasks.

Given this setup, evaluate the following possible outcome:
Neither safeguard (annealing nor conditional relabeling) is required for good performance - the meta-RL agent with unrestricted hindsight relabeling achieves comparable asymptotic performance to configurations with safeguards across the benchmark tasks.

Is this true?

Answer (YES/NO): NO